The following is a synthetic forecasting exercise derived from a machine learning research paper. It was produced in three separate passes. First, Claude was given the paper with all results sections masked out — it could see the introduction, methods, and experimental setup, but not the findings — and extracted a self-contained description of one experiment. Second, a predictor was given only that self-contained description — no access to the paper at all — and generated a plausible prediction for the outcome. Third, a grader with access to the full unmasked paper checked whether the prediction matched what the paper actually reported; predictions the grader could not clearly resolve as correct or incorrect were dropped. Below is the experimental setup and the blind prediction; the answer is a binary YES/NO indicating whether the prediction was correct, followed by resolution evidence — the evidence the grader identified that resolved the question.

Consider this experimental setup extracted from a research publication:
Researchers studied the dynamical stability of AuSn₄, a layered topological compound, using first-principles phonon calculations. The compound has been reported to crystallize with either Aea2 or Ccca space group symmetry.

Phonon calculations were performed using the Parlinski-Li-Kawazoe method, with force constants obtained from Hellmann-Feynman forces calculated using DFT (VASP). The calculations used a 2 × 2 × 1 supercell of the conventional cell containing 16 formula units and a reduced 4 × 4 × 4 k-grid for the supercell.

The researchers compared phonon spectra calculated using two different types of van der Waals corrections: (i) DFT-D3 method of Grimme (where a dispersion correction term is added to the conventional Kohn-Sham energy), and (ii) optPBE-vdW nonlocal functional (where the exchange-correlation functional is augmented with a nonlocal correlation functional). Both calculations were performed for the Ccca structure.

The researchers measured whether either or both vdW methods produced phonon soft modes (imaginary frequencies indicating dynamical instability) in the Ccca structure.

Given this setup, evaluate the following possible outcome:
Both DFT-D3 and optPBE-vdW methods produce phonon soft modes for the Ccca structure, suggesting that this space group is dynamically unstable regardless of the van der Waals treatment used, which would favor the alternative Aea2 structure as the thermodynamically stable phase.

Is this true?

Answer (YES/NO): NO